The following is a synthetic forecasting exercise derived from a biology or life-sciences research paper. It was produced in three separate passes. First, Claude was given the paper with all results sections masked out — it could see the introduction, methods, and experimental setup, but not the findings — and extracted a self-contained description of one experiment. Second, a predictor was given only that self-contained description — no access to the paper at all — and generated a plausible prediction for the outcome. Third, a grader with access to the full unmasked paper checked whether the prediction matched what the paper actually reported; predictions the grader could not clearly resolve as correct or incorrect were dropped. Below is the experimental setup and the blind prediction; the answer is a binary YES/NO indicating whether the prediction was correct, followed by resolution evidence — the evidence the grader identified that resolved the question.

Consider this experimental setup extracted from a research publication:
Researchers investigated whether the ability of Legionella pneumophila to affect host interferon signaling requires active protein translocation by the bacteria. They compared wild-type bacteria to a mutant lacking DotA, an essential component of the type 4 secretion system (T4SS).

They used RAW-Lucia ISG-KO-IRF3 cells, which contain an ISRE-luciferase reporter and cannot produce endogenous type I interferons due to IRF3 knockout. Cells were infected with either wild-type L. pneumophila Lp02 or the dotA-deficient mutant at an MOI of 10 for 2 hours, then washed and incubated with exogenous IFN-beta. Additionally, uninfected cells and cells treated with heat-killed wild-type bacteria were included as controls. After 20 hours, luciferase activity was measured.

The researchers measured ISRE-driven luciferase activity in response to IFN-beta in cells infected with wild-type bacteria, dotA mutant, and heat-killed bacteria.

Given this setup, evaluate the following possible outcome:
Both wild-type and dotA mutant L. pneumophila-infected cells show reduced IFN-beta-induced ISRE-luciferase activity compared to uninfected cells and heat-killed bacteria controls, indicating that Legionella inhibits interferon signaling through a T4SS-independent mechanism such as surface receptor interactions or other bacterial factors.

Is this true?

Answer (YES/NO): NO